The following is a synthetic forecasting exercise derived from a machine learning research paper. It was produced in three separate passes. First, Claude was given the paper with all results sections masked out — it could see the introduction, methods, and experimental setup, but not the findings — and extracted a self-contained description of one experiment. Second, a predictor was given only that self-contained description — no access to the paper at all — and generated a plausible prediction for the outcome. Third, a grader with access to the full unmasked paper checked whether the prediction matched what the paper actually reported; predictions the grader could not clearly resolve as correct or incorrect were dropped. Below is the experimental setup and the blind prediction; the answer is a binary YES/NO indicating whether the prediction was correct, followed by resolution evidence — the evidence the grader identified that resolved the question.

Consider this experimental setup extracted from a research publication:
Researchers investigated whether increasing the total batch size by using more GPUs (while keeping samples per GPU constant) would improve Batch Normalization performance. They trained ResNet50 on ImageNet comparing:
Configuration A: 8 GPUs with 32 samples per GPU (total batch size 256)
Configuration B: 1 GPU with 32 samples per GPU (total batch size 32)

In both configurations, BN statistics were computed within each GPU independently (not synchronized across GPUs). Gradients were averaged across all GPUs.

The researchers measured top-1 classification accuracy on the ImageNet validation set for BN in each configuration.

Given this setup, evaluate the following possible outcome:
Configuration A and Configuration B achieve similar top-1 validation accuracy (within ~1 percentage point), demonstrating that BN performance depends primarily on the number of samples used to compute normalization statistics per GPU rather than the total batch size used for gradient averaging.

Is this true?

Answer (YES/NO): YES